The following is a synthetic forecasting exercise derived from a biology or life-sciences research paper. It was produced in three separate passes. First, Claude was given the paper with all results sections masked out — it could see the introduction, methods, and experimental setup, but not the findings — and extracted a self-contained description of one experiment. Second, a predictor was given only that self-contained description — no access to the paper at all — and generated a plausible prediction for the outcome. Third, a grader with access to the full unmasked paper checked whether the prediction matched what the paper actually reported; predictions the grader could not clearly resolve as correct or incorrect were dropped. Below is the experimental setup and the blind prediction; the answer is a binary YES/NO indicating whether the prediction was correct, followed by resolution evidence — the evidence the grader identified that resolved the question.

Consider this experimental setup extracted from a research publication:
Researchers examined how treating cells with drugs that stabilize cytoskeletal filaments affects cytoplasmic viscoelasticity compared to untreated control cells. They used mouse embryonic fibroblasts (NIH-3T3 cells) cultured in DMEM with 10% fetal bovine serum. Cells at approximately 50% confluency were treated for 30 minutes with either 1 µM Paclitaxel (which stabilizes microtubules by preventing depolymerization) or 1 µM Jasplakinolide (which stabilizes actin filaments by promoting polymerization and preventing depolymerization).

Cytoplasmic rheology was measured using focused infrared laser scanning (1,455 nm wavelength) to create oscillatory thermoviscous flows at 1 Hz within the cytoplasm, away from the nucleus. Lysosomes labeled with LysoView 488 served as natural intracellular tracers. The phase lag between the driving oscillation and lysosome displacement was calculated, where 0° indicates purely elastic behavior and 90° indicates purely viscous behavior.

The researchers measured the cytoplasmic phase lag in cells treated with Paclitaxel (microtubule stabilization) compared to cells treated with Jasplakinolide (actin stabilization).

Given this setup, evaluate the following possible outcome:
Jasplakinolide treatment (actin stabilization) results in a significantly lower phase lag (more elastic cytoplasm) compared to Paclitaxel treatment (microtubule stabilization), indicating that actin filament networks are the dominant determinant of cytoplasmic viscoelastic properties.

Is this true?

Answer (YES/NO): NO